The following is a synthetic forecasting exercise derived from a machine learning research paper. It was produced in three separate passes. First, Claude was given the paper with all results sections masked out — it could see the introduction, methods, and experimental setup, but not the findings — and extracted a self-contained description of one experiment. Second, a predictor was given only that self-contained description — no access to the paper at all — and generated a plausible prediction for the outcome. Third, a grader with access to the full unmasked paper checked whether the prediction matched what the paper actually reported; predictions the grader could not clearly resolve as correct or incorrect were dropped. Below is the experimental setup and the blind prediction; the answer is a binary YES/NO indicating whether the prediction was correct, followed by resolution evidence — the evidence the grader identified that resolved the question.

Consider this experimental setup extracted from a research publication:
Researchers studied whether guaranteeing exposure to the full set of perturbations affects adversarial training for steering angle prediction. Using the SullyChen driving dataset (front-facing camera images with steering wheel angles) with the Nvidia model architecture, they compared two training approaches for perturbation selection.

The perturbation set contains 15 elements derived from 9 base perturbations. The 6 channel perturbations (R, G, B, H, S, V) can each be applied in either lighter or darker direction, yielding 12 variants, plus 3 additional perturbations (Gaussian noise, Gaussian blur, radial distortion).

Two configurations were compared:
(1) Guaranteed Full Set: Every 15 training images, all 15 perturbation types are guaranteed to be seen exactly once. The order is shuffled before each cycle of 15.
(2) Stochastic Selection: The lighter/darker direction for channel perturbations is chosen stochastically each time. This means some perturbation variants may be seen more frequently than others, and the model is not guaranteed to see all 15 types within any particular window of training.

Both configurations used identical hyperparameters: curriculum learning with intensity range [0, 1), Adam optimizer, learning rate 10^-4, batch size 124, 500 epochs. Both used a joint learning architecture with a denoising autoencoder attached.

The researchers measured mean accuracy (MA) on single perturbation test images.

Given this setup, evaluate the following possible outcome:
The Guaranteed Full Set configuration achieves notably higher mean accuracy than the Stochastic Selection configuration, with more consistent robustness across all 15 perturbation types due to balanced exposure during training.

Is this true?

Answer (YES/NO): NO